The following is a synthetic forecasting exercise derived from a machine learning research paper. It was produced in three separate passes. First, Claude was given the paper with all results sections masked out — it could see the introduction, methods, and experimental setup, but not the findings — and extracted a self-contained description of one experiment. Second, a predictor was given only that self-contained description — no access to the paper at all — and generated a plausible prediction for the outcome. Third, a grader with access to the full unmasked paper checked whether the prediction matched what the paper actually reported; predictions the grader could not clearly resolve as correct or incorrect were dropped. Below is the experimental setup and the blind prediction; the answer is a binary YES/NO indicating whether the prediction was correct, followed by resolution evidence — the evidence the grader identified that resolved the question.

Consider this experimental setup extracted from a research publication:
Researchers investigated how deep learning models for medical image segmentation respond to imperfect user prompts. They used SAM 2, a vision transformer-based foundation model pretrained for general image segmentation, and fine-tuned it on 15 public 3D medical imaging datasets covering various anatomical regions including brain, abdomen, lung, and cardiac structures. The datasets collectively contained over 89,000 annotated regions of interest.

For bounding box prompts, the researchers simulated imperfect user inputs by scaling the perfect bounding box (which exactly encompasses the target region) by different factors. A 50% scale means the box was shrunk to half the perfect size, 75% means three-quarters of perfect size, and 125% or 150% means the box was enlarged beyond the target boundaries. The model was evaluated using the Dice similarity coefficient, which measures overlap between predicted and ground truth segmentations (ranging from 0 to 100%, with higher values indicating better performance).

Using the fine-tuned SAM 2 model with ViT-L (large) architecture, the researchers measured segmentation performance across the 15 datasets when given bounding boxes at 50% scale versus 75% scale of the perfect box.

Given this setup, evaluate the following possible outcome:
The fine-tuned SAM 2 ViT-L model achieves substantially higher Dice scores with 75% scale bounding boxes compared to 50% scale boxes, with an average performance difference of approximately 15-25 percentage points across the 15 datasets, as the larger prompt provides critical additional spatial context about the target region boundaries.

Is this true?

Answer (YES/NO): YES